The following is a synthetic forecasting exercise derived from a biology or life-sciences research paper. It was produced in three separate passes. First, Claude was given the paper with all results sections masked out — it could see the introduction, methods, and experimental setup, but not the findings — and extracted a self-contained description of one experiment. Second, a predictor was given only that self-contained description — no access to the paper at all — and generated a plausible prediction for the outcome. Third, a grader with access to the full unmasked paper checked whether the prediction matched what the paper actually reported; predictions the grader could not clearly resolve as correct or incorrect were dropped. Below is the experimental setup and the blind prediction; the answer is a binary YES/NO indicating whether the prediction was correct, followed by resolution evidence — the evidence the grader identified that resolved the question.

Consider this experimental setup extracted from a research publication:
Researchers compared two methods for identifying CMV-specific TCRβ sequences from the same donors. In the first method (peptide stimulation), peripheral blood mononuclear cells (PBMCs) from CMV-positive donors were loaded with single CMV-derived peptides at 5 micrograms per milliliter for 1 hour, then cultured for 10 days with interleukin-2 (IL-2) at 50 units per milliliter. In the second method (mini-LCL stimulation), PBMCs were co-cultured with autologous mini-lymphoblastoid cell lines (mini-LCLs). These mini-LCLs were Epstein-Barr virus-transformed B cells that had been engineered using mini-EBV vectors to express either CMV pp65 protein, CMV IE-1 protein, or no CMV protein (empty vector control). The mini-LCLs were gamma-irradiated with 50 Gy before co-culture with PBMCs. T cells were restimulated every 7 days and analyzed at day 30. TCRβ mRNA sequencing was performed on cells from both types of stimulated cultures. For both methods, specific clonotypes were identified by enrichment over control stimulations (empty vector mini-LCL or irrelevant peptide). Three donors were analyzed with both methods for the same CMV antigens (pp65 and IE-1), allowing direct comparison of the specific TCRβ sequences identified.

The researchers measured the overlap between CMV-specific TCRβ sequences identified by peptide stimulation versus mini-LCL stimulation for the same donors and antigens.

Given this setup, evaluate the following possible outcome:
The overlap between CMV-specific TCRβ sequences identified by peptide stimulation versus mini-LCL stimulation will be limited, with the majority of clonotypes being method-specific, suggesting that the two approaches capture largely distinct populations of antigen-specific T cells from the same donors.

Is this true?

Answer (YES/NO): NO